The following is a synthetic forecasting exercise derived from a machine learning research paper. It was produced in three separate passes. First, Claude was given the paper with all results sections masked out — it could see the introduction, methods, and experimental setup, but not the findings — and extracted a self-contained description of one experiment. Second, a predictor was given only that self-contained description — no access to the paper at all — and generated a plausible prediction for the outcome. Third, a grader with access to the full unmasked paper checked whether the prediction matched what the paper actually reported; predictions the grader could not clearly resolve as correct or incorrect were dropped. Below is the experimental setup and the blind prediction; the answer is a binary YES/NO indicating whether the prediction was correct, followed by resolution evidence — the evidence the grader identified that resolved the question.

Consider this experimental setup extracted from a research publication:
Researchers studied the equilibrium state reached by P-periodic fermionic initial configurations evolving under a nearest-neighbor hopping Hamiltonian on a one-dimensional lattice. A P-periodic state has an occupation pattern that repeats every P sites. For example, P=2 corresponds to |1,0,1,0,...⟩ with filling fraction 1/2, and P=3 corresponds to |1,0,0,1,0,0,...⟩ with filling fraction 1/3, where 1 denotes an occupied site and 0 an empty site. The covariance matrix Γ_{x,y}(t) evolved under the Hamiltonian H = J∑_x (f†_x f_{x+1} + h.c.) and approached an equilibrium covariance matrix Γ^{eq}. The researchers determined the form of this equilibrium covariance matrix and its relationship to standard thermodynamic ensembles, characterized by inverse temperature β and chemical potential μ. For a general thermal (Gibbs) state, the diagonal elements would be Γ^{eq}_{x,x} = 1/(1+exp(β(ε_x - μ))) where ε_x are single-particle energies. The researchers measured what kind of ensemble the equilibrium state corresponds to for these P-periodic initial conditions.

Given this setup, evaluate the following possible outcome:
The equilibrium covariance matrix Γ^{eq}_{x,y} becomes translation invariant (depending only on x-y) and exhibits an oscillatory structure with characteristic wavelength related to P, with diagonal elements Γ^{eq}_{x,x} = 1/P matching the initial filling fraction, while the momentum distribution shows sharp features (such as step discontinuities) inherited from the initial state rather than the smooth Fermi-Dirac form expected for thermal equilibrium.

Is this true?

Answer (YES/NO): NO